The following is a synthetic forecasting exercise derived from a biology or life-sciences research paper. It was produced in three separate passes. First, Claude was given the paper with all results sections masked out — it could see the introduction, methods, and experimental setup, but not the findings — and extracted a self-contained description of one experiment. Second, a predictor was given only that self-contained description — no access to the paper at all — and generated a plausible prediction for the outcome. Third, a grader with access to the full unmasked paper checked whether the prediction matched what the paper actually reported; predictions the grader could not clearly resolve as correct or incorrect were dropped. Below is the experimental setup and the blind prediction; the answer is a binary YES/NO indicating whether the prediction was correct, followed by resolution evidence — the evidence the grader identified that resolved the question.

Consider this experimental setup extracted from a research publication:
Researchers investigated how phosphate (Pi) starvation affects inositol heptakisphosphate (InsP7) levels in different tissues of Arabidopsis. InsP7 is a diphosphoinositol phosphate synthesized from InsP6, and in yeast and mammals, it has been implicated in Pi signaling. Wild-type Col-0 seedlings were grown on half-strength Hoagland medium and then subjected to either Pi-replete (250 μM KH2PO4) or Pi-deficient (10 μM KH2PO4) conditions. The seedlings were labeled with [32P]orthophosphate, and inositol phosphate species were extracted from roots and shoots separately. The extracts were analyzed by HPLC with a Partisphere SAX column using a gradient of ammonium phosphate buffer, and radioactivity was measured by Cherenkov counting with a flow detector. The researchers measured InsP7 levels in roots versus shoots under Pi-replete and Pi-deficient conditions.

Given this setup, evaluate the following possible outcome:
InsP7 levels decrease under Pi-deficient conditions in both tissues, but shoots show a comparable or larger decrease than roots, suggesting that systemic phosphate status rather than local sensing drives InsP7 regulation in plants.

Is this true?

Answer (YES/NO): NO